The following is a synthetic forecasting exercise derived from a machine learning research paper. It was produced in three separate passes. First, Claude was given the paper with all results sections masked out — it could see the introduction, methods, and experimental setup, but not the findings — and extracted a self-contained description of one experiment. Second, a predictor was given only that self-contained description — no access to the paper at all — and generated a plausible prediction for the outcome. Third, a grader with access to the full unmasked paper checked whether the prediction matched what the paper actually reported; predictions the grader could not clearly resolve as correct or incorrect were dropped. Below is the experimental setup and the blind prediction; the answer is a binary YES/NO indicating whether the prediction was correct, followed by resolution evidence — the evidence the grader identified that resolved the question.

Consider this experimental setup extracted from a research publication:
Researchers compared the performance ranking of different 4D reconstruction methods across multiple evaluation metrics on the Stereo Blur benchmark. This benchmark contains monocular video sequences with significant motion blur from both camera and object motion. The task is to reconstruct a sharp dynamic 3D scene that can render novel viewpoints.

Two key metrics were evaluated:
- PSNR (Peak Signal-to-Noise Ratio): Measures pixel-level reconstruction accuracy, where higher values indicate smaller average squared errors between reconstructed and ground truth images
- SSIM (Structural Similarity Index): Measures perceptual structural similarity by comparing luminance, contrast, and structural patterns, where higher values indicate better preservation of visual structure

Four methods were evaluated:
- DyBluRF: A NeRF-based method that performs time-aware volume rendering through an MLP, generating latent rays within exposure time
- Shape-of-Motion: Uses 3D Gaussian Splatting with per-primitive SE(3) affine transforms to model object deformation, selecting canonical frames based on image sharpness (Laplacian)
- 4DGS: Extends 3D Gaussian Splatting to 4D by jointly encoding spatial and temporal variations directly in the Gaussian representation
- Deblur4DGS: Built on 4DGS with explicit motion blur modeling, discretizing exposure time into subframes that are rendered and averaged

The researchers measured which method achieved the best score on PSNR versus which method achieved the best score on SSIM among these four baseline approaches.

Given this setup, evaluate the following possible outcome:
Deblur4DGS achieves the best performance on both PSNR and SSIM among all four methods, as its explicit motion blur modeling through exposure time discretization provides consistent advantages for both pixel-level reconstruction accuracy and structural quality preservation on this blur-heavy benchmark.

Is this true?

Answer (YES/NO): NO